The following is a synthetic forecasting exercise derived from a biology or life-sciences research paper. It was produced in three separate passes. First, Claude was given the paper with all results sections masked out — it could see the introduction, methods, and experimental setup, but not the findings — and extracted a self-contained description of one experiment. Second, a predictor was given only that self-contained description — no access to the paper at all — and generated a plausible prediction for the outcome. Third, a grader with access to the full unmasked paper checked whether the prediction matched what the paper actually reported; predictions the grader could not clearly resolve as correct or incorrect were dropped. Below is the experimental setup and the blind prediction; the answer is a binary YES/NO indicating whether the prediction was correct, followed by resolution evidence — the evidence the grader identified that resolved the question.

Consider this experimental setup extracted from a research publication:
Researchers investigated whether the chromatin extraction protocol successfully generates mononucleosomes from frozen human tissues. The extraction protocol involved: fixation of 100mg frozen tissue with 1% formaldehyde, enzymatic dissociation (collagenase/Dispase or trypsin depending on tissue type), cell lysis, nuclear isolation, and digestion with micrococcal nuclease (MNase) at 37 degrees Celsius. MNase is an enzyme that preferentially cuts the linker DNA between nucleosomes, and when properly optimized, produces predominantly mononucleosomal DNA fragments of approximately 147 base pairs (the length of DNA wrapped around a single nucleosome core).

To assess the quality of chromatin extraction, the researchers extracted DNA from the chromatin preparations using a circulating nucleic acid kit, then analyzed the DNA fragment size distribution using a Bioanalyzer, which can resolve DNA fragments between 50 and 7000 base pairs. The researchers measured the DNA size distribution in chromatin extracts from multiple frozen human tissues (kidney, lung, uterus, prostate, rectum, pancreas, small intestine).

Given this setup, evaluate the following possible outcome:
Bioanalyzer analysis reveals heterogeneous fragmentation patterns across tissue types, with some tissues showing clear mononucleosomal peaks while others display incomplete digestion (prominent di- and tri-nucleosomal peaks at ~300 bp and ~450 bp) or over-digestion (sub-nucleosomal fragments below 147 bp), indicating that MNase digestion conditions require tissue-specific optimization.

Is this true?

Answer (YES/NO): NO